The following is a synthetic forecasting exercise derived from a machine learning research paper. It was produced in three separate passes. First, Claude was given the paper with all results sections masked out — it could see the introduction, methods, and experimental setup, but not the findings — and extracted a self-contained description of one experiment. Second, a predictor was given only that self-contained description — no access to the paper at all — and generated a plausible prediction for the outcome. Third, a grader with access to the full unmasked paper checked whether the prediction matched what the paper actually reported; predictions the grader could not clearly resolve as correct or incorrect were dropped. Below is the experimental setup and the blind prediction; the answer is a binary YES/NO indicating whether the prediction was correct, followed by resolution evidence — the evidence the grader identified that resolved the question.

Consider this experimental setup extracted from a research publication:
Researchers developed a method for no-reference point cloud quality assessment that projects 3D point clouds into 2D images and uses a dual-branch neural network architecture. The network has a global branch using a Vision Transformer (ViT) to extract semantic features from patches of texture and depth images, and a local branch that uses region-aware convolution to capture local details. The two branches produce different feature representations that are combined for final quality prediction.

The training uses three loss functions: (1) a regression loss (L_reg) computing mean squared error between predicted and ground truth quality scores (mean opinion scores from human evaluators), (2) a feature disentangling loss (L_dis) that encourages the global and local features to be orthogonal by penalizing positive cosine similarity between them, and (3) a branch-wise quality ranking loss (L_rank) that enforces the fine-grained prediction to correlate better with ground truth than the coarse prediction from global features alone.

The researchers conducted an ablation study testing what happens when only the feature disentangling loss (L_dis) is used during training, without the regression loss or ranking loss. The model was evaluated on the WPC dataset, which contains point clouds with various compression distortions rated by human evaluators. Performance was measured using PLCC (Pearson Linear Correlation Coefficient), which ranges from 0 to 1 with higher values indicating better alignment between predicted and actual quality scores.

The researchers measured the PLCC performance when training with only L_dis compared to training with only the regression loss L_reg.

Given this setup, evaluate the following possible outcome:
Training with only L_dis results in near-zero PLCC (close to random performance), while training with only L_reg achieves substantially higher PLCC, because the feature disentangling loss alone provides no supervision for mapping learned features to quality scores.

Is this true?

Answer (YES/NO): NO